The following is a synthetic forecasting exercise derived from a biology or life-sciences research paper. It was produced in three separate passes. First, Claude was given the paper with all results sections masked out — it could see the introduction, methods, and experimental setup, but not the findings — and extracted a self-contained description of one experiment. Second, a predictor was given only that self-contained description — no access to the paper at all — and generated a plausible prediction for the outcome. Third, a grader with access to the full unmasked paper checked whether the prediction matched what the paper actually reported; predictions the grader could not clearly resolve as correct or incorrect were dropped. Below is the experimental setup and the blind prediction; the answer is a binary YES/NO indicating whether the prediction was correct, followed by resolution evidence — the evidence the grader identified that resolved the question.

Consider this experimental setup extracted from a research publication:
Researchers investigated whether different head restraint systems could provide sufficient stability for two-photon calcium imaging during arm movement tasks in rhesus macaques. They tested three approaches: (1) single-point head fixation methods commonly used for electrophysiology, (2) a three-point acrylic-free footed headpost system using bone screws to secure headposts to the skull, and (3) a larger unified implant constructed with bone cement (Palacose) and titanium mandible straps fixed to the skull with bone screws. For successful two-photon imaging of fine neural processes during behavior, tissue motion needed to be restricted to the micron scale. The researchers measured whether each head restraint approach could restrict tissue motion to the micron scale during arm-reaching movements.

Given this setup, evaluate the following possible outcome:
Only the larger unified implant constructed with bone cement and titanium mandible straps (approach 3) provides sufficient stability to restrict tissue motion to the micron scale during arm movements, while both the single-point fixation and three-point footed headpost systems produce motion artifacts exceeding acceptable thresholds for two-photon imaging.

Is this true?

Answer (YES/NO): YES